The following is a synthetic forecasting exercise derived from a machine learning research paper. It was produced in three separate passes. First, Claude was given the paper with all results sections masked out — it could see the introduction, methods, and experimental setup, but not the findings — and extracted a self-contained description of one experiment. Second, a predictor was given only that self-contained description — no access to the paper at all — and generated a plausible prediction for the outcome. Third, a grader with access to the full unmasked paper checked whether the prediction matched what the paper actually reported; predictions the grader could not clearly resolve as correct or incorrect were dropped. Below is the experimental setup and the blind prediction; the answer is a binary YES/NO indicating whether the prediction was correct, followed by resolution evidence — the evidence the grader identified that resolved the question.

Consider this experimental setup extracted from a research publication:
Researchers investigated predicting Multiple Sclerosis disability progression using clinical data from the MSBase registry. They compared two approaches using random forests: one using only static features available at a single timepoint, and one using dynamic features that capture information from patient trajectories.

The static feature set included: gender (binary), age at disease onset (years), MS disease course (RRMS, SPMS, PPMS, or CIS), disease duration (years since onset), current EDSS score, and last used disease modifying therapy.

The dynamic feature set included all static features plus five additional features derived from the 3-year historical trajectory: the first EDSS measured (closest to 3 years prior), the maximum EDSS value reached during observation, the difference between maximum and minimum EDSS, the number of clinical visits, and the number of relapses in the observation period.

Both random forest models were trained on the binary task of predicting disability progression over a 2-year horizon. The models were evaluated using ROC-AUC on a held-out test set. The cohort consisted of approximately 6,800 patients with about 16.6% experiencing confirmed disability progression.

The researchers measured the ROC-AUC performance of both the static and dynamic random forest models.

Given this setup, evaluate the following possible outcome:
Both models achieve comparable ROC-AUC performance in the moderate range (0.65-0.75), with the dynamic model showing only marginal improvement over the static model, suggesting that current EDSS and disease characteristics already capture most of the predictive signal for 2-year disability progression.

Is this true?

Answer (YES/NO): NO